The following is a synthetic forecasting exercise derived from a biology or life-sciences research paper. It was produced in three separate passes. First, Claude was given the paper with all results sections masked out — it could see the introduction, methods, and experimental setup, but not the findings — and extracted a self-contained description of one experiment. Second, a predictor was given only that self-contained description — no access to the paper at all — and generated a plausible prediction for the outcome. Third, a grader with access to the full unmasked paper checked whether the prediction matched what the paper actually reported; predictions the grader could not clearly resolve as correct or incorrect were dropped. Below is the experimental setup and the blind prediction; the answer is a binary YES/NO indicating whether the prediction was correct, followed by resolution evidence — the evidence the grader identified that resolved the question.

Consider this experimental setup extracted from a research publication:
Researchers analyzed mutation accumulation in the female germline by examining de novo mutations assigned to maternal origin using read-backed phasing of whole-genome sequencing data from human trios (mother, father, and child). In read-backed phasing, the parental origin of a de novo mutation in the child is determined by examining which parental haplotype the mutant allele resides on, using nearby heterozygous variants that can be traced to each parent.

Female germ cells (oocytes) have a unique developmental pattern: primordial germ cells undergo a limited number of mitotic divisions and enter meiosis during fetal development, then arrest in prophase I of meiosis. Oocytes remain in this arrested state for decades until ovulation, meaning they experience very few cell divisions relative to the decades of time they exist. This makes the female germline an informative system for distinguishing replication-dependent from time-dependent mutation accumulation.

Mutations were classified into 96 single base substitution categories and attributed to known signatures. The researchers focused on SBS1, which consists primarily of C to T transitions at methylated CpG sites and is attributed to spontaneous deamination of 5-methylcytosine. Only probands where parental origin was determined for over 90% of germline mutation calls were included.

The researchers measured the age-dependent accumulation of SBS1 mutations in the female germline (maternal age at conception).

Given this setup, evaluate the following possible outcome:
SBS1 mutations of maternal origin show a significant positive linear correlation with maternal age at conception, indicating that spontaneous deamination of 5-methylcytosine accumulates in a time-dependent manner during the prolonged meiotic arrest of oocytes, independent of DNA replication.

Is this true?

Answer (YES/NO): NO